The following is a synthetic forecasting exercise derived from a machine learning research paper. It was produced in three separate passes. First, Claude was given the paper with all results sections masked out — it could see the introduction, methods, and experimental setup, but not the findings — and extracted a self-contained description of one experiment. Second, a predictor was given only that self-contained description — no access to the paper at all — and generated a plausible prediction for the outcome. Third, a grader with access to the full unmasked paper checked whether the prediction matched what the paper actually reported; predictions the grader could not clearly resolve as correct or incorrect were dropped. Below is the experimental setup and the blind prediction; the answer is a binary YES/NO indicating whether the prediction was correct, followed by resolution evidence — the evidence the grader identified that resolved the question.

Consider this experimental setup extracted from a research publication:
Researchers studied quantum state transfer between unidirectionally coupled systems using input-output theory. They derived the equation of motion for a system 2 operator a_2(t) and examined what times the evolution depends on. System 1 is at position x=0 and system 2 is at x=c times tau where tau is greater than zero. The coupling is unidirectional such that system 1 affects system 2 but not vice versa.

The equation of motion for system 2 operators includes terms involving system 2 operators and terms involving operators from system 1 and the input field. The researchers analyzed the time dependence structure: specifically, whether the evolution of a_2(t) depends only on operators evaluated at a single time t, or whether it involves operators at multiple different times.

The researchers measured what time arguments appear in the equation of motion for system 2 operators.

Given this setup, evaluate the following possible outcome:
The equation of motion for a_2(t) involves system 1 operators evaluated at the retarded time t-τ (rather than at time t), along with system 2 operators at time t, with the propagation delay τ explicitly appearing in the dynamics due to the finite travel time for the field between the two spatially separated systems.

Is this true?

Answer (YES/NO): YES